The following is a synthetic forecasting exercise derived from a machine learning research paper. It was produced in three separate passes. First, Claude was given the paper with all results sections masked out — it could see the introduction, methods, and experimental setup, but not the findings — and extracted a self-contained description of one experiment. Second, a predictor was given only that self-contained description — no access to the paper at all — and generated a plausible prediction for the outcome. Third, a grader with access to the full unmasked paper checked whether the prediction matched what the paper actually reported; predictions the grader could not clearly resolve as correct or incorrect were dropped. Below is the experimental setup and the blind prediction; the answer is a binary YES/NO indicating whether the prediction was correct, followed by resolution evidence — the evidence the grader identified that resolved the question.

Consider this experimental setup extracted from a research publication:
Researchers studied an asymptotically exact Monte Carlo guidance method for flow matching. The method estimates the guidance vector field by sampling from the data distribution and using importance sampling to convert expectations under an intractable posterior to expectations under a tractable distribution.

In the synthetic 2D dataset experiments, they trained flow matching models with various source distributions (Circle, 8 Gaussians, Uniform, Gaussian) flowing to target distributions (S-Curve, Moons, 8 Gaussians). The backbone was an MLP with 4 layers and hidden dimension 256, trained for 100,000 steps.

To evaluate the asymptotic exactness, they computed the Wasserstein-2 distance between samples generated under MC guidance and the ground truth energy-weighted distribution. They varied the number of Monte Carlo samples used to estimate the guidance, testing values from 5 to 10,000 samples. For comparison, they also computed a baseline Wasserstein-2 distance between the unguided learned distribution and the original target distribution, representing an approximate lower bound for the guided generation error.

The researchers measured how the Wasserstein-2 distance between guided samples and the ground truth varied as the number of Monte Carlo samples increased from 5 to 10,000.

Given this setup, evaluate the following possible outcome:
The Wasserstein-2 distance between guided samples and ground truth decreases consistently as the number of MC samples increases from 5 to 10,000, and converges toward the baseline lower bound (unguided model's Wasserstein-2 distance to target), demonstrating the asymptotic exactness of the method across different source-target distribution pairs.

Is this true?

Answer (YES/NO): YES